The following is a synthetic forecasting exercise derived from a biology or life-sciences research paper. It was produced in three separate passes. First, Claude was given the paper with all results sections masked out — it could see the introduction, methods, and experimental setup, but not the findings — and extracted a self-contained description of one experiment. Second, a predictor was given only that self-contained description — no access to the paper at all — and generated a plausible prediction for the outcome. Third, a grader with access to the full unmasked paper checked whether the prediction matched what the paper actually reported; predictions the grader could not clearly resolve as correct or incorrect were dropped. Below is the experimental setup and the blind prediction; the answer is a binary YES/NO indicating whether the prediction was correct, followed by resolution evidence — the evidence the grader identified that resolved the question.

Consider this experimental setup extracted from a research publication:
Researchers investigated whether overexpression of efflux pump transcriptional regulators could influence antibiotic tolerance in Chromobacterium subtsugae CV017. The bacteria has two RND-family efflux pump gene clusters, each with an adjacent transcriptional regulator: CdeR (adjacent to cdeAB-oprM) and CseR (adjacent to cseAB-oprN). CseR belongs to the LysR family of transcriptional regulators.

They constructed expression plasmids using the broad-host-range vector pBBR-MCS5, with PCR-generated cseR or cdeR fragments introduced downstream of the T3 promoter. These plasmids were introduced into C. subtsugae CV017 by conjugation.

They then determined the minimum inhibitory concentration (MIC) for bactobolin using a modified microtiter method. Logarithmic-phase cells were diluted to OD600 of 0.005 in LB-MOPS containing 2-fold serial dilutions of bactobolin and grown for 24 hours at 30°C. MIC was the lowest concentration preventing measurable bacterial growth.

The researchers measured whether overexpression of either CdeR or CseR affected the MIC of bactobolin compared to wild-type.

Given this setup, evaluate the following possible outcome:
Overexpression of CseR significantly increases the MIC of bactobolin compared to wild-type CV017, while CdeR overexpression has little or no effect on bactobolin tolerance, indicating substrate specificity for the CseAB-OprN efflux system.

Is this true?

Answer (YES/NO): NO